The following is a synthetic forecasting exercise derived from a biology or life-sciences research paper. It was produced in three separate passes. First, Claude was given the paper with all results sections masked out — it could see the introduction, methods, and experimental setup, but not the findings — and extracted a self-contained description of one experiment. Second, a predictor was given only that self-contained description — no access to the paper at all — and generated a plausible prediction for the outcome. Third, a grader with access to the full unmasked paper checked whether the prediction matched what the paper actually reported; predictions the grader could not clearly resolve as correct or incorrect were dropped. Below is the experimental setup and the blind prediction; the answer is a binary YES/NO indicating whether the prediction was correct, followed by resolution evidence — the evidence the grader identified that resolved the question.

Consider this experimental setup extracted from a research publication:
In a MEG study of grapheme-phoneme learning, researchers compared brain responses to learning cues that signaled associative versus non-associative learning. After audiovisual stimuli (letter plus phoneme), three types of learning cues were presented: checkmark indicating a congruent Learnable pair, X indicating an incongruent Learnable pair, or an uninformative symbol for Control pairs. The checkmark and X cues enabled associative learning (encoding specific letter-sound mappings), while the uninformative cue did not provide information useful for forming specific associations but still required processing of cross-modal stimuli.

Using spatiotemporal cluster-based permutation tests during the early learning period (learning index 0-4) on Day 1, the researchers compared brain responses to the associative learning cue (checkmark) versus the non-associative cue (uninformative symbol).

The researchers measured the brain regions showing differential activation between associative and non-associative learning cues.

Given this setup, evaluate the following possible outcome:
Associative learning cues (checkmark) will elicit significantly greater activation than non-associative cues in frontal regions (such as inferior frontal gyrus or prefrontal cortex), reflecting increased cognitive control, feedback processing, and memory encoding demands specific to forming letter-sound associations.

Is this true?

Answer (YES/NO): NO